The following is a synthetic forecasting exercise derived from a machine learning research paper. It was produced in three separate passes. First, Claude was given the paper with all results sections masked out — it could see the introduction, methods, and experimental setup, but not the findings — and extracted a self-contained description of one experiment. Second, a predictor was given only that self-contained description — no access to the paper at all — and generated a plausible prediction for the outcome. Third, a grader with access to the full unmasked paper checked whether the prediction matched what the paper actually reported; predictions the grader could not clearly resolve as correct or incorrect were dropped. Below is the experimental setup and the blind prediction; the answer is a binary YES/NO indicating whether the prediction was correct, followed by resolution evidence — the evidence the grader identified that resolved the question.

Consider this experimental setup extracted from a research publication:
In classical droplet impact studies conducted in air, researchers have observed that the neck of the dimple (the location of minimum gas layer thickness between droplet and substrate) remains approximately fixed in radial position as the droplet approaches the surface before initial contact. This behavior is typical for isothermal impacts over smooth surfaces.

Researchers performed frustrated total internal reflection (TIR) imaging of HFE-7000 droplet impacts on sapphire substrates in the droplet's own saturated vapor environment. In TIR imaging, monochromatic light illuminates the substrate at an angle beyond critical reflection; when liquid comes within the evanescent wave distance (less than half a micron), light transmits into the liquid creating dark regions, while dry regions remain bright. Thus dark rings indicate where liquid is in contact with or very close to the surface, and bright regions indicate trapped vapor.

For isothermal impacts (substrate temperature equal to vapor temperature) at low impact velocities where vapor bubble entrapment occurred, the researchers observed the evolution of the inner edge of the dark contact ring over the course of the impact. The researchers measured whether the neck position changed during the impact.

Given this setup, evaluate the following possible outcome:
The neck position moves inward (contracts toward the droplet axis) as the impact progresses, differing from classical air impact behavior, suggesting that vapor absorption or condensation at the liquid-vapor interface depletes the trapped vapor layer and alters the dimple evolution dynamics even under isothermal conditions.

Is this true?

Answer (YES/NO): NO